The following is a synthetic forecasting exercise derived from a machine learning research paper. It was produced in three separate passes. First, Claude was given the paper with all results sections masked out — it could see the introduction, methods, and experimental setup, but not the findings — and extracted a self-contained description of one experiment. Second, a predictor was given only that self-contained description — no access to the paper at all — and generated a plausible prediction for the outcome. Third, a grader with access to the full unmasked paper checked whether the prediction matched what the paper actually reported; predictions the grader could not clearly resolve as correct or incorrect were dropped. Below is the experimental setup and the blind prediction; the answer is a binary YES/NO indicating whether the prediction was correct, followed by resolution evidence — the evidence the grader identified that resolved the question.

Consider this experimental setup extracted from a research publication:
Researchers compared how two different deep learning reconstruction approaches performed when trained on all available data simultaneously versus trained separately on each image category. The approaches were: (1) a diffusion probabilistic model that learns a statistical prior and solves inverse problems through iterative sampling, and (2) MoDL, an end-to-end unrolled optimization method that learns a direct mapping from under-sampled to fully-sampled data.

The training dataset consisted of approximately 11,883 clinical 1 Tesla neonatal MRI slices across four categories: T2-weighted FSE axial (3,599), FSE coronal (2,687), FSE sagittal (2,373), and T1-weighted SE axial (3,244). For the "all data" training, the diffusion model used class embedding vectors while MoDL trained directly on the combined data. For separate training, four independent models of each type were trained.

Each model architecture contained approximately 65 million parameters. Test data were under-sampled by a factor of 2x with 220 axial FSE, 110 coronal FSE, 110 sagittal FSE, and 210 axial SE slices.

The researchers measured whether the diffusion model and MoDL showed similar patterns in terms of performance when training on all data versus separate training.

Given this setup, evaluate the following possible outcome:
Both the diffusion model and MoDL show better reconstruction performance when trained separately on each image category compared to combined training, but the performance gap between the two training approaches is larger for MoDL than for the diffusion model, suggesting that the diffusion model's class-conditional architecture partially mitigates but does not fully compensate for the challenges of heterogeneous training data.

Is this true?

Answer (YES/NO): NO